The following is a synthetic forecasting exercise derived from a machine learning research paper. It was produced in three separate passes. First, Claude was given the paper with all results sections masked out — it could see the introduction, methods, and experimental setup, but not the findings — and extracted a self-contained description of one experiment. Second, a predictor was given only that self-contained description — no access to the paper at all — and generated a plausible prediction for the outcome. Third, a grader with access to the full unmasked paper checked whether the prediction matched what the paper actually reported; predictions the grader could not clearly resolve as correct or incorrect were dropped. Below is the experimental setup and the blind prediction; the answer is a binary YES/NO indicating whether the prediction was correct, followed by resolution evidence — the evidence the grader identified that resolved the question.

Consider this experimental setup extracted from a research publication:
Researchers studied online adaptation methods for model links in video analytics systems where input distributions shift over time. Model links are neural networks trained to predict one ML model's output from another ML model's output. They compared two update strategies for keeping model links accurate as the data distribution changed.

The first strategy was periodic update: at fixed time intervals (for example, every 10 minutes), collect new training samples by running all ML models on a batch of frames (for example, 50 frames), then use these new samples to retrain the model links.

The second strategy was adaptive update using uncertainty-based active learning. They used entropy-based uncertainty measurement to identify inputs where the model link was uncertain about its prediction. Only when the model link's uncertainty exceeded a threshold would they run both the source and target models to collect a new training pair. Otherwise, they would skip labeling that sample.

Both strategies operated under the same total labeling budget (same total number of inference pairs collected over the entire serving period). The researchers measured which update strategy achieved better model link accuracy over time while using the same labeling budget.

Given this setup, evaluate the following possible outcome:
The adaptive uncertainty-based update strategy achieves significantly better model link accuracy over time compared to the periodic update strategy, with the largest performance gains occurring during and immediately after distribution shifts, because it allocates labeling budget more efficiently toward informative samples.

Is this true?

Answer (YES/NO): NO